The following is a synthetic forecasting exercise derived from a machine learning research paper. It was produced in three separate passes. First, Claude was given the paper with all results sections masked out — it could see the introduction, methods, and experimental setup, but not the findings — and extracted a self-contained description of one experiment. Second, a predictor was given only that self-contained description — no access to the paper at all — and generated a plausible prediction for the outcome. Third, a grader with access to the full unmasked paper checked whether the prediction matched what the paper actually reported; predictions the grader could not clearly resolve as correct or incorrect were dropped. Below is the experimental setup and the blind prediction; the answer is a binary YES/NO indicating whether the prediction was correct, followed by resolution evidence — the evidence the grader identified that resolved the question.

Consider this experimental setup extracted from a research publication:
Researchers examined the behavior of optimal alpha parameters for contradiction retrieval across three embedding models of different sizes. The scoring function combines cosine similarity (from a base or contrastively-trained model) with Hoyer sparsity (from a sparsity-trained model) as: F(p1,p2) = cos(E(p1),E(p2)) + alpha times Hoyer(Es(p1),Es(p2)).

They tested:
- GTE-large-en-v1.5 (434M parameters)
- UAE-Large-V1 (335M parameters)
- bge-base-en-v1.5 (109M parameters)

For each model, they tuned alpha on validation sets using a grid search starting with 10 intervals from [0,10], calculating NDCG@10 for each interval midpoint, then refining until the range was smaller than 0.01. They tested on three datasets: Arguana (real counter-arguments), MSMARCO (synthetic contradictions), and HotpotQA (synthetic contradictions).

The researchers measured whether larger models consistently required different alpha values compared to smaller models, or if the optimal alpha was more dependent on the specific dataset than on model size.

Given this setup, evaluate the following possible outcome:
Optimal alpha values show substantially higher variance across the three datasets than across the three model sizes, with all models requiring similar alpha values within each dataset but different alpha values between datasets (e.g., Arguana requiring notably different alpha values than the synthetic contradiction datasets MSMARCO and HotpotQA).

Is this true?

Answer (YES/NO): NO